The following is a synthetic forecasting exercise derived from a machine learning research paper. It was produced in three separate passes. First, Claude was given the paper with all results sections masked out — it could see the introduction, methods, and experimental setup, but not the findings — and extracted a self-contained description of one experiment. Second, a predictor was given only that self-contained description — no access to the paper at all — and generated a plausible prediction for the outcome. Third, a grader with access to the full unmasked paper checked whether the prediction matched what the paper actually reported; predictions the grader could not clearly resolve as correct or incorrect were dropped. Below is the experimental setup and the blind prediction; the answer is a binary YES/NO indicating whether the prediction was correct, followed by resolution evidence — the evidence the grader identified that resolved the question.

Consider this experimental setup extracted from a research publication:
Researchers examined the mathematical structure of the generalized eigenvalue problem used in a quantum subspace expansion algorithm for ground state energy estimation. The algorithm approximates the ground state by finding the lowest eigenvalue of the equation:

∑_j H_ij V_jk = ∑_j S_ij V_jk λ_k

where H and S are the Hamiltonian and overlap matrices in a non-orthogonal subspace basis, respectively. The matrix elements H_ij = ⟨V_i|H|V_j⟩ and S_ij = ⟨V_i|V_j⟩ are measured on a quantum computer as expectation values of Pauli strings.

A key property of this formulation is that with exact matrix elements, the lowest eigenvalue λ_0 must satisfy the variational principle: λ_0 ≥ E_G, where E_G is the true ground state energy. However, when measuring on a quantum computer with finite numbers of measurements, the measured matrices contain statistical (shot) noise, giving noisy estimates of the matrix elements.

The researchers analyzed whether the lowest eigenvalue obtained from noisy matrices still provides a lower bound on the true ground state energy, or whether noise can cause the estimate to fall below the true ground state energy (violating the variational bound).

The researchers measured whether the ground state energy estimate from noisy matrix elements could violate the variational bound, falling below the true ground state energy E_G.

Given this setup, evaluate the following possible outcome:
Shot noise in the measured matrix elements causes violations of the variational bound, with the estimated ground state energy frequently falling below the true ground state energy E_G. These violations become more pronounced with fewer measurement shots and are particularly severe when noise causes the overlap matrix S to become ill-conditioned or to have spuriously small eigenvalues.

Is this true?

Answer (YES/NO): YES